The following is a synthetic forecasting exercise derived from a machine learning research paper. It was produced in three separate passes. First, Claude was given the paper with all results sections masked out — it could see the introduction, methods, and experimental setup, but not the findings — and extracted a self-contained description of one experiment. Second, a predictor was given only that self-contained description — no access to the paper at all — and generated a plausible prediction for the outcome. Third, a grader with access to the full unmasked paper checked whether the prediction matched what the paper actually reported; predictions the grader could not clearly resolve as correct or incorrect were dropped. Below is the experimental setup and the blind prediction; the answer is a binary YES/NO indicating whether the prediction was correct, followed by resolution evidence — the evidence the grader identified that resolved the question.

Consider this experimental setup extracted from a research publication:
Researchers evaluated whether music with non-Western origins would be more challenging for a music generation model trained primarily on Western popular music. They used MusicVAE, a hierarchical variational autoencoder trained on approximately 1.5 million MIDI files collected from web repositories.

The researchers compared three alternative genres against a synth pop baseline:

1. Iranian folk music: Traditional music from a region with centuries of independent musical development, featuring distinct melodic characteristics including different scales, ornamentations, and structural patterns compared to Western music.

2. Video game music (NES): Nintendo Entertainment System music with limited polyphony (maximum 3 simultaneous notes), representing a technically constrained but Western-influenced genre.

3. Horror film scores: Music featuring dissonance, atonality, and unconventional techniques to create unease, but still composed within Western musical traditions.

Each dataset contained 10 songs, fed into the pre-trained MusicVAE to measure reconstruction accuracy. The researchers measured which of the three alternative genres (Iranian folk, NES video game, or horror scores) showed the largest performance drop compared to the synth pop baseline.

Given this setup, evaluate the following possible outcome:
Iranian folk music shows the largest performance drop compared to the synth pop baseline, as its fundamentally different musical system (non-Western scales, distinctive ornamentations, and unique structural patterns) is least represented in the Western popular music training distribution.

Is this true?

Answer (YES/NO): YES